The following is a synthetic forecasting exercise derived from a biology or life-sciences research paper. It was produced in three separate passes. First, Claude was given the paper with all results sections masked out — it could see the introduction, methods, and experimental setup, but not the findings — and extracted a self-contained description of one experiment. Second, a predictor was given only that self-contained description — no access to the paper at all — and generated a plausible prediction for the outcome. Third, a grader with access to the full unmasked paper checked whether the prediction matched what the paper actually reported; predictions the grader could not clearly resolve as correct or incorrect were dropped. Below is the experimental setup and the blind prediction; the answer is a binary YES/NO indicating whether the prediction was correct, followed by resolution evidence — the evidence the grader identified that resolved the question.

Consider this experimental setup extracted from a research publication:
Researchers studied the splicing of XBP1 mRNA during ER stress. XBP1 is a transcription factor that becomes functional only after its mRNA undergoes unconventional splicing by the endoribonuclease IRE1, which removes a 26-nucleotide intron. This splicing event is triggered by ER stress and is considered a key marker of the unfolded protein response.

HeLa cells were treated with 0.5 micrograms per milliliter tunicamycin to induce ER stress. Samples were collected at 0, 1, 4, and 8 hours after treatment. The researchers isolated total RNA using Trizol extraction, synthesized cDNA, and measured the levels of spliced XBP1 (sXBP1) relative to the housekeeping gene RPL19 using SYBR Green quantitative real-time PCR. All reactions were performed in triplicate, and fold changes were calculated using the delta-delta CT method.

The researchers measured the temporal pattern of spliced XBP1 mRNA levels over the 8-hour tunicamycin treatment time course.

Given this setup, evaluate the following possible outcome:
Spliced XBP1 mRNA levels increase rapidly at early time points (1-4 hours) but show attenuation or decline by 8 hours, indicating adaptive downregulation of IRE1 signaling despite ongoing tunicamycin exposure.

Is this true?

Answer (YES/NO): NO